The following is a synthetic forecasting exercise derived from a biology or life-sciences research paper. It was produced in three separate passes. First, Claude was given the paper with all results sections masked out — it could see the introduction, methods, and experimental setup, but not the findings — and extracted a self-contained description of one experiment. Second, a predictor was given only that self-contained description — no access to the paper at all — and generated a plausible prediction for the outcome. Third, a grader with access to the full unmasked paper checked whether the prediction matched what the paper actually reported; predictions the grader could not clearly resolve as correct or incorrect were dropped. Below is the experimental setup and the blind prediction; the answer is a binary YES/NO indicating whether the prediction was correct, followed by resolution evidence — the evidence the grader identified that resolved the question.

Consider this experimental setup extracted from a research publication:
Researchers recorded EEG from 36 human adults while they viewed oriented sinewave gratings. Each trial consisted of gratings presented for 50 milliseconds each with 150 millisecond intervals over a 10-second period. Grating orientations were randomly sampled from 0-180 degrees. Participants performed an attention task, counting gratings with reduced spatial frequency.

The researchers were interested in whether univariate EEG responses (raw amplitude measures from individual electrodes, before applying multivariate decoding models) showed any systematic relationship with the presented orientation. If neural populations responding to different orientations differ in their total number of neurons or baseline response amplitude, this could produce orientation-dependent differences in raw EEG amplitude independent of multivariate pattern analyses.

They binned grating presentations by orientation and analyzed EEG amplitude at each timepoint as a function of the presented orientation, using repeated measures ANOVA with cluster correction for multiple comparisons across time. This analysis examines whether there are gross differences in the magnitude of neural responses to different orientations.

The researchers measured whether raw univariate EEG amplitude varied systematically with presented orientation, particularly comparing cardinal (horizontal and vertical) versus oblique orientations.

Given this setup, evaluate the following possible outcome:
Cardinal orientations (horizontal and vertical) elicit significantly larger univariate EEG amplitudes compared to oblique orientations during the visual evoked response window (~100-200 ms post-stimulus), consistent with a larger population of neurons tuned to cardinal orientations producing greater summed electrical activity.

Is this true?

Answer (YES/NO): NO